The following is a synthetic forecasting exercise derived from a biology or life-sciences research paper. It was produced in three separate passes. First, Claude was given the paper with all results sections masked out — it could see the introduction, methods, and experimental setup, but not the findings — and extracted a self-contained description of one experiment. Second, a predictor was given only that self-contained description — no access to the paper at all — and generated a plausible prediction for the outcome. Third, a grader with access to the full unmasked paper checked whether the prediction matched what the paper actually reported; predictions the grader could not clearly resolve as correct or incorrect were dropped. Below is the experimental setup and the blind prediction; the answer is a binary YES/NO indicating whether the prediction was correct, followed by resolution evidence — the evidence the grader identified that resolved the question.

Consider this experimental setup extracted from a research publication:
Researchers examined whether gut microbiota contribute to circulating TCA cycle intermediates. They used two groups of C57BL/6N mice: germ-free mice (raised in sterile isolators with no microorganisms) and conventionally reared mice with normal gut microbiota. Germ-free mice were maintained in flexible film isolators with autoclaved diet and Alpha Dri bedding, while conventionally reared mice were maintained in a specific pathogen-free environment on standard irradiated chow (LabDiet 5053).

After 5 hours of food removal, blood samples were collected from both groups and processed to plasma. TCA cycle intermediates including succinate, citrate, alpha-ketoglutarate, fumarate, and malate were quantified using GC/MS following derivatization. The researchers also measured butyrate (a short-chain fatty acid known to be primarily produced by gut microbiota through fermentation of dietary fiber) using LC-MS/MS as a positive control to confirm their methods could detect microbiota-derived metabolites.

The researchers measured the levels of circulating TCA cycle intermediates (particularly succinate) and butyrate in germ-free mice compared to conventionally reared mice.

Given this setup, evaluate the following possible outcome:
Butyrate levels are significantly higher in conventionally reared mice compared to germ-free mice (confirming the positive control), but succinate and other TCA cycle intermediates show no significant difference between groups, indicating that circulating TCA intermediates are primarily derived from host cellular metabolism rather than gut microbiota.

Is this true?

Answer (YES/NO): YES